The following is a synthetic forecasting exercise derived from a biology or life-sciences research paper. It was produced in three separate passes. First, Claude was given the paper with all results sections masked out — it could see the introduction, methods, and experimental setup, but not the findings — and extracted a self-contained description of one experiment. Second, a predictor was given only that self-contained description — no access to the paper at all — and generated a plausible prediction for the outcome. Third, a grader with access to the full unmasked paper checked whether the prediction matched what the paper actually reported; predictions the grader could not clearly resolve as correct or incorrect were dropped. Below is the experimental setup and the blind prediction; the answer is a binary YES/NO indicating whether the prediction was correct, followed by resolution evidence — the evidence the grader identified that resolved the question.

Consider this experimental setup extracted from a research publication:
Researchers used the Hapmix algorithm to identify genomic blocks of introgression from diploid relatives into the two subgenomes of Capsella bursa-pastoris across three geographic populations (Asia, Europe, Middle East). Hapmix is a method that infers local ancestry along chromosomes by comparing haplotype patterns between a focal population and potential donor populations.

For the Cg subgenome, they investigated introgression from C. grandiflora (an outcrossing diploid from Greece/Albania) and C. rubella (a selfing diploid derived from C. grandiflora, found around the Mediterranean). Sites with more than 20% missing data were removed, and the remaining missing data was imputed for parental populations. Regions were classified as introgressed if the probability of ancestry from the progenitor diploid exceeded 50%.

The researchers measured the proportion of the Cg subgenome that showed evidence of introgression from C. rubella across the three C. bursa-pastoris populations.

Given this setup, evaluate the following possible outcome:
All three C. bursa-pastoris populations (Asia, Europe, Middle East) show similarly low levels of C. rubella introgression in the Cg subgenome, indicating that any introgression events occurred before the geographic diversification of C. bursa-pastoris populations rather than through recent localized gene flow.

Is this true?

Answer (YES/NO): NO